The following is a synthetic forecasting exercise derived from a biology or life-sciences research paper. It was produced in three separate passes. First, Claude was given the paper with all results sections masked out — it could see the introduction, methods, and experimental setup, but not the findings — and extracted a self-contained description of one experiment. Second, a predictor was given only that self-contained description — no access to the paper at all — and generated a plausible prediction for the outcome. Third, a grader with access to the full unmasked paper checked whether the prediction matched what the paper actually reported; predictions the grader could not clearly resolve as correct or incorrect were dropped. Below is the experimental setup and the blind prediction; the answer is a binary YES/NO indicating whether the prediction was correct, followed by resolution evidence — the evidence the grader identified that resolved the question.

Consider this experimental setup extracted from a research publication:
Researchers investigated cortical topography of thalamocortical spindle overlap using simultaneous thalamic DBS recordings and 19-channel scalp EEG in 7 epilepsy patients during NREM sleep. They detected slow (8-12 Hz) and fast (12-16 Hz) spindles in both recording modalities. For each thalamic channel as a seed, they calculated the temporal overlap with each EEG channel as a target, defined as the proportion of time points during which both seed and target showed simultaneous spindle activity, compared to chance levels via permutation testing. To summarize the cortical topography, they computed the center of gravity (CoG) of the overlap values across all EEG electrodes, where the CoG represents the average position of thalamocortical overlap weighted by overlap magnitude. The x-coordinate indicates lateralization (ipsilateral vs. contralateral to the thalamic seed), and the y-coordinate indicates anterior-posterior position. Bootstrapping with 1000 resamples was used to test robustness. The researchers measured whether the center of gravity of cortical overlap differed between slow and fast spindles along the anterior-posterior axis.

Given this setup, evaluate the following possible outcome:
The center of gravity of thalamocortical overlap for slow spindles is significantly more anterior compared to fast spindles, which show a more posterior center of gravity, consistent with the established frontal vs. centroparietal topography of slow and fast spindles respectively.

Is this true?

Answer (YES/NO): NO